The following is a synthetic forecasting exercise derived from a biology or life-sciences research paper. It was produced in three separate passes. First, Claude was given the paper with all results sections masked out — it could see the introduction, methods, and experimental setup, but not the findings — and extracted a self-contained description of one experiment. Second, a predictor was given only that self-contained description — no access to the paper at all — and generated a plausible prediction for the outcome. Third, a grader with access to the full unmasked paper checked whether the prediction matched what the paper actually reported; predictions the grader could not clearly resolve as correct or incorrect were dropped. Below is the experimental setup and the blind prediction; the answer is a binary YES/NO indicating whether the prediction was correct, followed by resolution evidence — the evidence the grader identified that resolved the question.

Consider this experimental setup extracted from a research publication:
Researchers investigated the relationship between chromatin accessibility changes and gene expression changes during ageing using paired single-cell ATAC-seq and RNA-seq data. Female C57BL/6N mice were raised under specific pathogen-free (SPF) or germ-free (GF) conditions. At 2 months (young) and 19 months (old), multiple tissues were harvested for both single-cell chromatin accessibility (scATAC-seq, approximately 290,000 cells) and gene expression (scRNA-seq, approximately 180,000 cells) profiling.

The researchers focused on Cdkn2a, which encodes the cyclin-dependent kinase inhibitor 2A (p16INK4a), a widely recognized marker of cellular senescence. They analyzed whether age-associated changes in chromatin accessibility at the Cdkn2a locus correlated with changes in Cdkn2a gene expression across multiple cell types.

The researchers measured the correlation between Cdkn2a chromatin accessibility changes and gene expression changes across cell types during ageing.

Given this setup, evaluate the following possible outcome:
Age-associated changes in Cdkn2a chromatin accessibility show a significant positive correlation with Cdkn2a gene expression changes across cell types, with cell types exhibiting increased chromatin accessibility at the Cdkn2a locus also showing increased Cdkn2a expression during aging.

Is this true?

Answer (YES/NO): NO